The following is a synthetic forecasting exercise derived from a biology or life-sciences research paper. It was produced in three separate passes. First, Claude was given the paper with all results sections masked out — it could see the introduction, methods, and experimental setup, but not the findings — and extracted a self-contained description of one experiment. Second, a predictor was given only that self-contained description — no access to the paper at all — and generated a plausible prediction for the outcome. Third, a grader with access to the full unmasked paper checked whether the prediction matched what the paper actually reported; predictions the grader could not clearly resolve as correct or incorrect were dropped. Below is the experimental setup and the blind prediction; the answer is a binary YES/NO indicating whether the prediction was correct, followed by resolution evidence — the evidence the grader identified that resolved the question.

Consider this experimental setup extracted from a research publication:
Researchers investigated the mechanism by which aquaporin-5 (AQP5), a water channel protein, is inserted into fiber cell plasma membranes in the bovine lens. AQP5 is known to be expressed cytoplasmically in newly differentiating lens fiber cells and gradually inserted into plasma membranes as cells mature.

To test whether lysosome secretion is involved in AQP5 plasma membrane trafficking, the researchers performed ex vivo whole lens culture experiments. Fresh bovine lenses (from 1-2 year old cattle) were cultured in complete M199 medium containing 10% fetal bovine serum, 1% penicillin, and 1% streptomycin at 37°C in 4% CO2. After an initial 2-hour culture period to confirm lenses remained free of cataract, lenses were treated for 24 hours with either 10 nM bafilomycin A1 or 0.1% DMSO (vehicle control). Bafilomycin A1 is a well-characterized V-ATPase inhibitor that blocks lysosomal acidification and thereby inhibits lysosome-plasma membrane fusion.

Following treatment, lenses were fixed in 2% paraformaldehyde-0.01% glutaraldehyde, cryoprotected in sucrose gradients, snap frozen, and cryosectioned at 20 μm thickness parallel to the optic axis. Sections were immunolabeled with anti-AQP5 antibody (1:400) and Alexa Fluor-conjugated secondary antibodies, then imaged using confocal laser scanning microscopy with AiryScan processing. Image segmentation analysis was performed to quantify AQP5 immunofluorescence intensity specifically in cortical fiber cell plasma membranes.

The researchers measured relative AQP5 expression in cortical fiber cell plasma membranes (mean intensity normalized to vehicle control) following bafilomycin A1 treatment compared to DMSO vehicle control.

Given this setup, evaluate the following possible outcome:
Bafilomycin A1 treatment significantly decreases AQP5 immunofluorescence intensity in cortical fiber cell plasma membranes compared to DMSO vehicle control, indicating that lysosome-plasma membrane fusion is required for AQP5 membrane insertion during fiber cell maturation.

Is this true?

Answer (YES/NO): YES